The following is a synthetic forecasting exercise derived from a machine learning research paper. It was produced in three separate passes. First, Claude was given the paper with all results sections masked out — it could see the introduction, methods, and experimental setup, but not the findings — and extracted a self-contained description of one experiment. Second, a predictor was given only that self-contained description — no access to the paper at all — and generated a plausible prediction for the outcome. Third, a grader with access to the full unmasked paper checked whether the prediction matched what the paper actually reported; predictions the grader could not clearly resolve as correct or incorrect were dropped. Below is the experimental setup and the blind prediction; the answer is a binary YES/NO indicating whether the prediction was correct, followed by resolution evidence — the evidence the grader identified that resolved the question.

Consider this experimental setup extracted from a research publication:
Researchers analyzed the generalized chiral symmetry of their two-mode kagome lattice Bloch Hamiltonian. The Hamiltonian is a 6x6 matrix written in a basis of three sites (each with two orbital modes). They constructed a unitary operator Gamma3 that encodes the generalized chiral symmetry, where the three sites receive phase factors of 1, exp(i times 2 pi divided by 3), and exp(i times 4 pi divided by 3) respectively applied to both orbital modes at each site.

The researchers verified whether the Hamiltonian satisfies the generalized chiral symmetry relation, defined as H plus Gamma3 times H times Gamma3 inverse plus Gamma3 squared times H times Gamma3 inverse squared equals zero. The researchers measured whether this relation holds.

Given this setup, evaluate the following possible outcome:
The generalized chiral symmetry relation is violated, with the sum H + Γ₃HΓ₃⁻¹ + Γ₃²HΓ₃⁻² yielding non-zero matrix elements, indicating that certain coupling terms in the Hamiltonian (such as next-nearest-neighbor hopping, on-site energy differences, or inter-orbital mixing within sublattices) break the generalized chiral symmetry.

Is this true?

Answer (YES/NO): NO